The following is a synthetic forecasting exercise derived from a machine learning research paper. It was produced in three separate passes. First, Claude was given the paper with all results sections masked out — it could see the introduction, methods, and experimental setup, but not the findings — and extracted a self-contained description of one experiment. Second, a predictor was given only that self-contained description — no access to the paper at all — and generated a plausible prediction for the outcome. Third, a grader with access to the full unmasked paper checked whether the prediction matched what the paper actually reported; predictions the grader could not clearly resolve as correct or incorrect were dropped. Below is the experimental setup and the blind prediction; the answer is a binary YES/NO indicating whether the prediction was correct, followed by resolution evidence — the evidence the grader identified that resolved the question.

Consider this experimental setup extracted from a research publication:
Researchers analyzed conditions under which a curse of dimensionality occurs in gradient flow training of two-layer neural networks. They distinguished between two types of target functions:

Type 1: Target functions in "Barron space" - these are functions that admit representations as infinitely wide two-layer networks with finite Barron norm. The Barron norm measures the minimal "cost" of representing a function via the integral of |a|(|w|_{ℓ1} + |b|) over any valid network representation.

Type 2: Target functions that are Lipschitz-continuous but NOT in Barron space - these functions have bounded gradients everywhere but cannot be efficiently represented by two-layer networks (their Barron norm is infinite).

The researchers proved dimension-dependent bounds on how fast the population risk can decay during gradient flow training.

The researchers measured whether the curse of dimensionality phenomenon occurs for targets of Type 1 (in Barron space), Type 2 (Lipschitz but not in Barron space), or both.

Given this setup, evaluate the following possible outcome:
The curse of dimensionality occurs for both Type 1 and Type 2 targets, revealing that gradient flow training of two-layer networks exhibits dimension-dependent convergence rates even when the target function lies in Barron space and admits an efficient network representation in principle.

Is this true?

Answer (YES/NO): NO